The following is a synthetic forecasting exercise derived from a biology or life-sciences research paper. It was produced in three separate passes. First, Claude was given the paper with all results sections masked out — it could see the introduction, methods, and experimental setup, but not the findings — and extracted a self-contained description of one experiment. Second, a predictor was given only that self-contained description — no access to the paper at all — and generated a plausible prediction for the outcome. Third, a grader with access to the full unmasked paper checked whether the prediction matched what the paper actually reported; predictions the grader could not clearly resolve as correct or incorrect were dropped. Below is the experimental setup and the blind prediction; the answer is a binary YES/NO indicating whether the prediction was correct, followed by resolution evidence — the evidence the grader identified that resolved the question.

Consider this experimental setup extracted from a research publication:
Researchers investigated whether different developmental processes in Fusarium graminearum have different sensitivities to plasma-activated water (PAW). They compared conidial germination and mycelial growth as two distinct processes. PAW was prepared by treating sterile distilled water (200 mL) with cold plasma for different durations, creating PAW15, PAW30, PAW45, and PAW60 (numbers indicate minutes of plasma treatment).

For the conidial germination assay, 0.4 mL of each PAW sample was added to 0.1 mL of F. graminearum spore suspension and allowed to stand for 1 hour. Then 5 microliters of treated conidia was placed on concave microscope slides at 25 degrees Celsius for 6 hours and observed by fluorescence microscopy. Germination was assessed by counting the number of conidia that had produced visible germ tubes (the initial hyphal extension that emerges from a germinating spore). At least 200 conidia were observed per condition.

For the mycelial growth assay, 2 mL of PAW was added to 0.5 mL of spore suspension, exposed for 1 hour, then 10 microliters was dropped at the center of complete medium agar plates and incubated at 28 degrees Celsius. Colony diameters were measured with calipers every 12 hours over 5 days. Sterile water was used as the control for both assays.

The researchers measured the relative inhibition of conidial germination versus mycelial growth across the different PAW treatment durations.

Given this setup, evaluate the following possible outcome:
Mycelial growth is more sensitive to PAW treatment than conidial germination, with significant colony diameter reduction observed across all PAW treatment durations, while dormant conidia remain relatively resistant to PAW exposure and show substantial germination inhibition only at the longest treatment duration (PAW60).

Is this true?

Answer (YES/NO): NO